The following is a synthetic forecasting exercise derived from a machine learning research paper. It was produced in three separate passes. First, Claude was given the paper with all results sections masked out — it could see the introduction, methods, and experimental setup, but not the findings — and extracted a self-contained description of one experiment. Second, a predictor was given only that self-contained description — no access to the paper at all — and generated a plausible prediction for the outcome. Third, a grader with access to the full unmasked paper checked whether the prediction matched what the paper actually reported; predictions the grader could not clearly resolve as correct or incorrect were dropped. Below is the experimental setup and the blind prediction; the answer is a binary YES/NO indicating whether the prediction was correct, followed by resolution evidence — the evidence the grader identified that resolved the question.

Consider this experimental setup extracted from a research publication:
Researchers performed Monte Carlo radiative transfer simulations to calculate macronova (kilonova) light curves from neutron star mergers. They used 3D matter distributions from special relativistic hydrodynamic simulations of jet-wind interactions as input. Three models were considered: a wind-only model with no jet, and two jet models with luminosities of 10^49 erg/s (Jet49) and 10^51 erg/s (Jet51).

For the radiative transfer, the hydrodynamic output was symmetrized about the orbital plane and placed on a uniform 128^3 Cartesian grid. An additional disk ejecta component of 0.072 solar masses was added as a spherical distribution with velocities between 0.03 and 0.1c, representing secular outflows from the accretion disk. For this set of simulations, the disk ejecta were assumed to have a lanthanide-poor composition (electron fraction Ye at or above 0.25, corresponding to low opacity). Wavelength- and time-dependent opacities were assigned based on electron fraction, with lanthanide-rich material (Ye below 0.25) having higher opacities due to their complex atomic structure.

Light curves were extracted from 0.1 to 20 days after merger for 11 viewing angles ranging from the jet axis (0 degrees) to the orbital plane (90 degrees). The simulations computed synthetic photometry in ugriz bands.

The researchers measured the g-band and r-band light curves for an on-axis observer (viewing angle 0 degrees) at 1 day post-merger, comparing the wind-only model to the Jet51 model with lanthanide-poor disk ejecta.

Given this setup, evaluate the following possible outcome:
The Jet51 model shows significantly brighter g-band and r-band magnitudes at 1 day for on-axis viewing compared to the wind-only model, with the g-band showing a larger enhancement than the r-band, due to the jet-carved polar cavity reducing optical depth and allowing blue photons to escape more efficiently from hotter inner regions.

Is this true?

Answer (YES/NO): YES